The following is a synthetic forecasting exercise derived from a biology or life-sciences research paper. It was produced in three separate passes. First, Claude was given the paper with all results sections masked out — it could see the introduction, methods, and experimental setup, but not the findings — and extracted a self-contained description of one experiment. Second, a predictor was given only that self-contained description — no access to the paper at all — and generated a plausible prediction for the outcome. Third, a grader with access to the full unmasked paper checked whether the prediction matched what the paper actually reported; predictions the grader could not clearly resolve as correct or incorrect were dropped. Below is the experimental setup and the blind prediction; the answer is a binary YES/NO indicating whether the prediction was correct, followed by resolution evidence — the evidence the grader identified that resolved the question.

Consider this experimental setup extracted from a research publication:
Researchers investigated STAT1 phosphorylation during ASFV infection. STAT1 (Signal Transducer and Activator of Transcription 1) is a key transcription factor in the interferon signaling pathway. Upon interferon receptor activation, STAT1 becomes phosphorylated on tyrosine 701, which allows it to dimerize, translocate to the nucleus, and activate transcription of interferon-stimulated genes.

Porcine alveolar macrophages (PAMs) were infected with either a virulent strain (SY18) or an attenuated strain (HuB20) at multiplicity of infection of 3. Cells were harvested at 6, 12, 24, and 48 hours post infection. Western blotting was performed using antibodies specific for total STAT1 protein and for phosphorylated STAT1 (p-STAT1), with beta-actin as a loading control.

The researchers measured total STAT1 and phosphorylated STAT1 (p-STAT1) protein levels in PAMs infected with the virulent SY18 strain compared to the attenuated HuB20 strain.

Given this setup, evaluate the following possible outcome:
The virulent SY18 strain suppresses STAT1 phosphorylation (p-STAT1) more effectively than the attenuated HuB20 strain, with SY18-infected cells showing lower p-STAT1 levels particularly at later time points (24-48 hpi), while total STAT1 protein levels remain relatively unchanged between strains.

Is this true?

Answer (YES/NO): NO